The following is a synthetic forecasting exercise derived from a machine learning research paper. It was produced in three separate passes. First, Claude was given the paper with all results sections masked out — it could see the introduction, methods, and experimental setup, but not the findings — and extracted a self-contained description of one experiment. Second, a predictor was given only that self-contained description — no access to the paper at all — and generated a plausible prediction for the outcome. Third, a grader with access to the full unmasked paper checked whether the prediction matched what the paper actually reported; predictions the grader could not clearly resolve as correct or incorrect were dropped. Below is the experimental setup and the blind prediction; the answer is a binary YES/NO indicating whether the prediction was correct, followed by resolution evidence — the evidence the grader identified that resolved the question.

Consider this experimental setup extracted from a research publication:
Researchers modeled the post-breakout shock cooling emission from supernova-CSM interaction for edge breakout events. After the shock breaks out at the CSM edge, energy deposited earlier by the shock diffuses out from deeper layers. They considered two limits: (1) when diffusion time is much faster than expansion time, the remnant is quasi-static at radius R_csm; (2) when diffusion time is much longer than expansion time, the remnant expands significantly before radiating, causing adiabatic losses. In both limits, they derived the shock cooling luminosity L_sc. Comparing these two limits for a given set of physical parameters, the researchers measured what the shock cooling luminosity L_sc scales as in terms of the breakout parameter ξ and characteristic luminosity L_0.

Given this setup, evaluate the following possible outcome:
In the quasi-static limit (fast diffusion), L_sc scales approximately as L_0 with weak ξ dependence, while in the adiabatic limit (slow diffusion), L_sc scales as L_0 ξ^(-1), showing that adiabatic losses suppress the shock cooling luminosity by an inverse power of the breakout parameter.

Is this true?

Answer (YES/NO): NO